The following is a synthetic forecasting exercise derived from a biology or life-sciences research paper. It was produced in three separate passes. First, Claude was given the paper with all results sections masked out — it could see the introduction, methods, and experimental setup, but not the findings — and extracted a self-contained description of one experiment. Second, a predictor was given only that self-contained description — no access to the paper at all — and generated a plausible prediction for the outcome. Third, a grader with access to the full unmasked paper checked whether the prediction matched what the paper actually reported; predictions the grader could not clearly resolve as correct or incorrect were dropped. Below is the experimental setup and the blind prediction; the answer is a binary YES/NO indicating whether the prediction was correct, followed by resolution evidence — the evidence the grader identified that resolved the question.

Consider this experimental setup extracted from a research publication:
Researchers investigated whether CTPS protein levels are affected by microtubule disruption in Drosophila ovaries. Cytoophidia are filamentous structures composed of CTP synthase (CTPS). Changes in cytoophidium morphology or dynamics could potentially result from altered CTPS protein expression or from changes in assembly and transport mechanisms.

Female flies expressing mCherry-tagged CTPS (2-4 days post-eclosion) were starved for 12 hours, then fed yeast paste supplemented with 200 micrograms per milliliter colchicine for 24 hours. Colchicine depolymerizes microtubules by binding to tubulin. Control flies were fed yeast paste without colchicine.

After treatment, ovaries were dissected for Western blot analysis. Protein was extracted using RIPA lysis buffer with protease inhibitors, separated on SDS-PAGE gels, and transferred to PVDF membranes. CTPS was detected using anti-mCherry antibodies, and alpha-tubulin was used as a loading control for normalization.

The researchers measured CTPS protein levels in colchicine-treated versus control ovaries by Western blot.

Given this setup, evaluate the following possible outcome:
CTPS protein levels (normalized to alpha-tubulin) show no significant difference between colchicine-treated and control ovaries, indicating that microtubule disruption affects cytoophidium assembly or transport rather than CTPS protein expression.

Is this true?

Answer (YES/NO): YES